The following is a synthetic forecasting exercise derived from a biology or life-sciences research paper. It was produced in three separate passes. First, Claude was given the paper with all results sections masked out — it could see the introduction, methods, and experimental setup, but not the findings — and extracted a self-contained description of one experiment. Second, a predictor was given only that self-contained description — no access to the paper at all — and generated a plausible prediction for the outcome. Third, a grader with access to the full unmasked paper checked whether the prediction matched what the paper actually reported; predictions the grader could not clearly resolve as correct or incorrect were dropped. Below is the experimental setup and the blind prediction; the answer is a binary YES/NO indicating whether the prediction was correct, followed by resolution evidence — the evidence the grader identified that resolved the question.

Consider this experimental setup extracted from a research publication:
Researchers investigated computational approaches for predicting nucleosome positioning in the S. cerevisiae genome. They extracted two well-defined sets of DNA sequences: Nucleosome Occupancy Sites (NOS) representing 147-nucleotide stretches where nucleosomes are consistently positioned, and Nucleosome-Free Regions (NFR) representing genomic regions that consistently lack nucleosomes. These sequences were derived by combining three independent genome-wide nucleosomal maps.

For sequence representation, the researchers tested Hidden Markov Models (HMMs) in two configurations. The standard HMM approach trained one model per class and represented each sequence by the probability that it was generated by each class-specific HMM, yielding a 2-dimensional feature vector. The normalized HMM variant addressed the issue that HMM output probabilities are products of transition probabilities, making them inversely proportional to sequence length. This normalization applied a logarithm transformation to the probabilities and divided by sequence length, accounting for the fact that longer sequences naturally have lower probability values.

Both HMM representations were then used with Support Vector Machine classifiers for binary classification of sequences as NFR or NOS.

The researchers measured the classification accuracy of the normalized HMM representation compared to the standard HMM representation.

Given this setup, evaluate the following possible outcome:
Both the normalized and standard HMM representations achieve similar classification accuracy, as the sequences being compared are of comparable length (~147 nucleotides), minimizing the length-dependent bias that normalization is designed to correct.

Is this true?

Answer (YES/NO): NO